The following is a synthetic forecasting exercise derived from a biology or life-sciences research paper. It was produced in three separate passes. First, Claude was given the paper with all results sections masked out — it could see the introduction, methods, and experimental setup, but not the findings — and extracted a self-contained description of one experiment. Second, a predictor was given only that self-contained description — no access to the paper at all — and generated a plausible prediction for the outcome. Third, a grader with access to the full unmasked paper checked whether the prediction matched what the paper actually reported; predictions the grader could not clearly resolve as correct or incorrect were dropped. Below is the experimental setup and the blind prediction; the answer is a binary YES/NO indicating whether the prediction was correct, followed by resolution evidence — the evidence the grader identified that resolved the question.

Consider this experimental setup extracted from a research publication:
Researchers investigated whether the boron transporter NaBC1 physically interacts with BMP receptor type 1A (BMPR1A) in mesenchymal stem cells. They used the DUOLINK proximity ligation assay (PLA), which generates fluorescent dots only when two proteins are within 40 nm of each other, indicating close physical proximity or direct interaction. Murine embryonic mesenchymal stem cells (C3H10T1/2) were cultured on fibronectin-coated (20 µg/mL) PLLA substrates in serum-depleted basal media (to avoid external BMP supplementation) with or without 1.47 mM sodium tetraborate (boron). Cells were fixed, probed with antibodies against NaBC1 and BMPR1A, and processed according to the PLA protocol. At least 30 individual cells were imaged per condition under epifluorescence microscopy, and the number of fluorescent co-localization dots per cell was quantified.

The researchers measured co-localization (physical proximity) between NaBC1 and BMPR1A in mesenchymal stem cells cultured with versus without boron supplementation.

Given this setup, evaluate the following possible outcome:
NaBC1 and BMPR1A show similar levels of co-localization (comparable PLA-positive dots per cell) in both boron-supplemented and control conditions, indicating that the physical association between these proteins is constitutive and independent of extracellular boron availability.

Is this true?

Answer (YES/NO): NO